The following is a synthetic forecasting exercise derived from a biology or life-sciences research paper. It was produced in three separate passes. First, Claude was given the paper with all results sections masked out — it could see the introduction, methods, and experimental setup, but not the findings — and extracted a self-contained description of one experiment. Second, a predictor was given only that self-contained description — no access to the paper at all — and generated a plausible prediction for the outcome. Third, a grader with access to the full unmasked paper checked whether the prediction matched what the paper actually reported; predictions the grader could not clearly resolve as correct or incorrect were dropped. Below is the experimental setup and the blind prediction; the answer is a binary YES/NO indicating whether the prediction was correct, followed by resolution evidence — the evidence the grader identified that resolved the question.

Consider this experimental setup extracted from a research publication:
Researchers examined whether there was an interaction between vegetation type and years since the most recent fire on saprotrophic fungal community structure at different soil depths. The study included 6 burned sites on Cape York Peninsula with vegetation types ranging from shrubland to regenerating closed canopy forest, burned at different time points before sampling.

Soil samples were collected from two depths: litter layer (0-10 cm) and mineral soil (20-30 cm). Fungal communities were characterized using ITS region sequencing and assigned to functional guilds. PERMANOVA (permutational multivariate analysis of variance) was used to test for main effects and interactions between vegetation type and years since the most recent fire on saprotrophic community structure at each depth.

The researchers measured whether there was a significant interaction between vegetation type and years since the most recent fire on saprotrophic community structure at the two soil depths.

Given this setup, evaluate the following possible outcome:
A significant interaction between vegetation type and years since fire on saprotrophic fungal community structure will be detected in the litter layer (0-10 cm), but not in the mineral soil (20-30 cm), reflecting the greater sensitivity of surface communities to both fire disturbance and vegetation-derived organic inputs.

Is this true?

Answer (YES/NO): NO